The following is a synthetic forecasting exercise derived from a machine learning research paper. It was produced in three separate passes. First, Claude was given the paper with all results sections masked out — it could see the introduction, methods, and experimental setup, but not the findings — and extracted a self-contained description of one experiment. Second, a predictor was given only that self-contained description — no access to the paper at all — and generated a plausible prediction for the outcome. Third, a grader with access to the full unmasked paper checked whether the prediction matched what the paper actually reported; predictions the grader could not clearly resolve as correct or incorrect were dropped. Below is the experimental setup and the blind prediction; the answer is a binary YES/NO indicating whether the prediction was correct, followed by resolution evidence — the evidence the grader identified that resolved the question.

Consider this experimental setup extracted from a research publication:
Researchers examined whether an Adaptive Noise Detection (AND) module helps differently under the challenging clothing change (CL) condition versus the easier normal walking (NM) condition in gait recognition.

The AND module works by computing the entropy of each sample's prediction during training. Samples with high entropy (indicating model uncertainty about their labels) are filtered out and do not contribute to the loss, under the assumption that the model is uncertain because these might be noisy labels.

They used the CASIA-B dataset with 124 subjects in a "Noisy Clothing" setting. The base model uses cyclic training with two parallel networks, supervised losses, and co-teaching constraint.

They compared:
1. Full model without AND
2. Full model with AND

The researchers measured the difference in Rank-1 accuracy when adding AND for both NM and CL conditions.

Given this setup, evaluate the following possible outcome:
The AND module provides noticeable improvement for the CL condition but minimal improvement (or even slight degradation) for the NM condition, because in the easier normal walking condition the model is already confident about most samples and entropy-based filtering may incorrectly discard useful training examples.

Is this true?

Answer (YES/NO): YES